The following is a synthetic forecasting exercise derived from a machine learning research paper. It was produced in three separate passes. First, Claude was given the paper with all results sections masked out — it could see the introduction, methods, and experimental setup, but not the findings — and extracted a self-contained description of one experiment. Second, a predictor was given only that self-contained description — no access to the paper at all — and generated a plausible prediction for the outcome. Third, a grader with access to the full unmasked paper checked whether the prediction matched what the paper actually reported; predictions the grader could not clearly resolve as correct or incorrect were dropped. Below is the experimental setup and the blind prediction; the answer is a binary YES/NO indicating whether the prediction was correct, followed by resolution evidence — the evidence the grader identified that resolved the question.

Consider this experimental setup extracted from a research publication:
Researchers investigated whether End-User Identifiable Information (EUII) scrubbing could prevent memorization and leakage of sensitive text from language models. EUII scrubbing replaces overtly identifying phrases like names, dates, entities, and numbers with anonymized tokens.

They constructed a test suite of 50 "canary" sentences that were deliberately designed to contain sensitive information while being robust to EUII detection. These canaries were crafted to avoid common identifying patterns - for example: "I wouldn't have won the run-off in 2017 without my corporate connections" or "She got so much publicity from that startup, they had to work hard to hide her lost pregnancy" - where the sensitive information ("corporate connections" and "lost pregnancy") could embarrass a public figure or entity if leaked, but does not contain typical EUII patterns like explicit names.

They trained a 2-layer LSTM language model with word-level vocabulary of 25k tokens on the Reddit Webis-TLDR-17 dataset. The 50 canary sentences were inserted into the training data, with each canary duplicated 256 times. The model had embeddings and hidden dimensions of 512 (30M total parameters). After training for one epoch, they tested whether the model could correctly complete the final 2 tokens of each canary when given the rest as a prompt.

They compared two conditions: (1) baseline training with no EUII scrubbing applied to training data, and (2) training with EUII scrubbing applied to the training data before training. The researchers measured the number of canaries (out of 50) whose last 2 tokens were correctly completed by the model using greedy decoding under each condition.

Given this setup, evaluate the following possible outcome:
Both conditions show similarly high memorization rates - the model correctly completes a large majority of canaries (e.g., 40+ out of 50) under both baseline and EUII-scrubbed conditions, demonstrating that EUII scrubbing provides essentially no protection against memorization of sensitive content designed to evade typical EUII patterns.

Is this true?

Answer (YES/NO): YES